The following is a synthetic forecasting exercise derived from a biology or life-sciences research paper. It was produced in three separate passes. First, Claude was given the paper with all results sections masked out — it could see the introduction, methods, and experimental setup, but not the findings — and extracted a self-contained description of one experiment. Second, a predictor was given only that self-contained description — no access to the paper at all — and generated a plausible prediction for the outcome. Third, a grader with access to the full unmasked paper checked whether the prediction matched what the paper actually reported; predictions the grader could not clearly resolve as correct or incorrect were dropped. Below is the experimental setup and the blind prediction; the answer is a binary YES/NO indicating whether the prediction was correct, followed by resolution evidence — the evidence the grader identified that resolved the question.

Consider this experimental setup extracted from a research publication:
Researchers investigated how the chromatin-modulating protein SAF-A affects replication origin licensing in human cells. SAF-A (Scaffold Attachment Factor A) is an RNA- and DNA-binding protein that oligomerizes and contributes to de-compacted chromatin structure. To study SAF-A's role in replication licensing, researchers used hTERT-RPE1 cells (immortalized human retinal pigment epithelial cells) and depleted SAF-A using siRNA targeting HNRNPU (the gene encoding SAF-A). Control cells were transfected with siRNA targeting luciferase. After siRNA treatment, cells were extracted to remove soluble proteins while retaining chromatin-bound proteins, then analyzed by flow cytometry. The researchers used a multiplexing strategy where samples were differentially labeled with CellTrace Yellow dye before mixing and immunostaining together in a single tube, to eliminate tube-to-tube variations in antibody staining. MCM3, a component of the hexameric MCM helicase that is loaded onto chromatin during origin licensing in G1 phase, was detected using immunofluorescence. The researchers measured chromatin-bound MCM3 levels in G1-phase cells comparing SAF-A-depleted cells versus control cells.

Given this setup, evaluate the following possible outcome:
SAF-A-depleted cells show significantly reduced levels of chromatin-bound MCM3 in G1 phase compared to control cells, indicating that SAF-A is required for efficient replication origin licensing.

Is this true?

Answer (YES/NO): YES